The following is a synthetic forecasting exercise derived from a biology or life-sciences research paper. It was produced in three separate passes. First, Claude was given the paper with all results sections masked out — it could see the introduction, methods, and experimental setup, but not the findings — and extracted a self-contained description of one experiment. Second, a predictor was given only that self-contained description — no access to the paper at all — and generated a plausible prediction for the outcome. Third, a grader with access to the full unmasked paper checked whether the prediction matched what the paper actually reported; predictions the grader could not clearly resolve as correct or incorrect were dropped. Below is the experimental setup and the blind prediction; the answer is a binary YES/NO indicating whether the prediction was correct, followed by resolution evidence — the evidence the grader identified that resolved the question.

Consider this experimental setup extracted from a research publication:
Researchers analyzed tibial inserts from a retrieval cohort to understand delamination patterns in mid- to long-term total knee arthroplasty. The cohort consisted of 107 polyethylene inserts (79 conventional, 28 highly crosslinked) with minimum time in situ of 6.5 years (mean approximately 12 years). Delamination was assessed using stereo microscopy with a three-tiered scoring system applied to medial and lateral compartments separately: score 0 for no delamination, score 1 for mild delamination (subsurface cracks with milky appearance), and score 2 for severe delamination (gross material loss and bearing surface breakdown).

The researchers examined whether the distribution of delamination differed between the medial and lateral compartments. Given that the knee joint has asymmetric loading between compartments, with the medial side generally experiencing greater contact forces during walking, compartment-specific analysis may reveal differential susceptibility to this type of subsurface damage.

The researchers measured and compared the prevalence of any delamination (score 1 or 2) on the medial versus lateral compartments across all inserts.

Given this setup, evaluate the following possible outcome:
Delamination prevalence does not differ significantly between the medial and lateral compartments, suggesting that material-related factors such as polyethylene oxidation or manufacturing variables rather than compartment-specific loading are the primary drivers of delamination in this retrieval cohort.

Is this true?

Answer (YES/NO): NO